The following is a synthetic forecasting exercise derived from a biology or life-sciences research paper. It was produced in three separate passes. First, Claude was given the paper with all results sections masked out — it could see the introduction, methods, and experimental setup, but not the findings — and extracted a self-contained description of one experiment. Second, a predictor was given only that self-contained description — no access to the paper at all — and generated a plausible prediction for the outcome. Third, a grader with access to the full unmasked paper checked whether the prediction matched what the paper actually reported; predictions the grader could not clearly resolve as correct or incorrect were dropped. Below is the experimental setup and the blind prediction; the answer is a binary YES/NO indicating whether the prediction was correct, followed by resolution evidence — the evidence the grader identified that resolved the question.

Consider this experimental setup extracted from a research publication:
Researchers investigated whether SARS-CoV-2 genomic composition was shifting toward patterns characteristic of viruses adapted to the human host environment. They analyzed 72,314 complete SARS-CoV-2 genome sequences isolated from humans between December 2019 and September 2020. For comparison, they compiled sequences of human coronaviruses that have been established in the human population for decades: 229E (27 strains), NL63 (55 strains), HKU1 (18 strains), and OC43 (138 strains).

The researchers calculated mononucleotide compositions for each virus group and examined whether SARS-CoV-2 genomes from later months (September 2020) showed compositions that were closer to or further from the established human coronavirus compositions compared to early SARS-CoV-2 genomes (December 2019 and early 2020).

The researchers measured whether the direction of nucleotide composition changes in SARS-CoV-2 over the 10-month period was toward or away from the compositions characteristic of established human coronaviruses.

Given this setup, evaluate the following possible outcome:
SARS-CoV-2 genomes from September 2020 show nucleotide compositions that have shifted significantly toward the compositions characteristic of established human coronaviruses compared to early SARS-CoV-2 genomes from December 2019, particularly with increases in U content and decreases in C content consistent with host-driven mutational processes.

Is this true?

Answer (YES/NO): YES